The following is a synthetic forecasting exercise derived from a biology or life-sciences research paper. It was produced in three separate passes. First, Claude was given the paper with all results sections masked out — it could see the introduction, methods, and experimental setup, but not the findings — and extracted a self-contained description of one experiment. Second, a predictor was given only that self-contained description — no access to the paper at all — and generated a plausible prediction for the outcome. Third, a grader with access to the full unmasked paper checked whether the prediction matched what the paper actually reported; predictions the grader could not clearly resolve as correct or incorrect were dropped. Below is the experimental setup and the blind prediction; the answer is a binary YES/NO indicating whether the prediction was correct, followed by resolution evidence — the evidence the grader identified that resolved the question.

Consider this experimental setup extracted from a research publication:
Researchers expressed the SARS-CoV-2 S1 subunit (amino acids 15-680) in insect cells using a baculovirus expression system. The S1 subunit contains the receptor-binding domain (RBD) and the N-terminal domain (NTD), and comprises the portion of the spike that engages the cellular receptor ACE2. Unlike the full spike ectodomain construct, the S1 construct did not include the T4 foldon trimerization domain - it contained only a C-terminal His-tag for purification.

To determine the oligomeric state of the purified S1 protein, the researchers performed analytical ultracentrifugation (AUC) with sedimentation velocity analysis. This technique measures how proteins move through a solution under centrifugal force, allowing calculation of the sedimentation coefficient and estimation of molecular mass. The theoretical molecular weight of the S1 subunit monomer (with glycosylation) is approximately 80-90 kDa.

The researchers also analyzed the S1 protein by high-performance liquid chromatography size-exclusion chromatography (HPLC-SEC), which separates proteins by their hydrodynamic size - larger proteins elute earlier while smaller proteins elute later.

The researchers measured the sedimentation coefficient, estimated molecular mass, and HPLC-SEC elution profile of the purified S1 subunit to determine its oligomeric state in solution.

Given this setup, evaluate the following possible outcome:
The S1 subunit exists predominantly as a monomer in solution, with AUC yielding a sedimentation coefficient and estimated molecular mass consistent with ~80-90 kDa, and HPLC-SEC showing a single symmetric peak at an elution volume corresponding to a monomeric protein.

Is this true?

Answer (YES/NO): NO